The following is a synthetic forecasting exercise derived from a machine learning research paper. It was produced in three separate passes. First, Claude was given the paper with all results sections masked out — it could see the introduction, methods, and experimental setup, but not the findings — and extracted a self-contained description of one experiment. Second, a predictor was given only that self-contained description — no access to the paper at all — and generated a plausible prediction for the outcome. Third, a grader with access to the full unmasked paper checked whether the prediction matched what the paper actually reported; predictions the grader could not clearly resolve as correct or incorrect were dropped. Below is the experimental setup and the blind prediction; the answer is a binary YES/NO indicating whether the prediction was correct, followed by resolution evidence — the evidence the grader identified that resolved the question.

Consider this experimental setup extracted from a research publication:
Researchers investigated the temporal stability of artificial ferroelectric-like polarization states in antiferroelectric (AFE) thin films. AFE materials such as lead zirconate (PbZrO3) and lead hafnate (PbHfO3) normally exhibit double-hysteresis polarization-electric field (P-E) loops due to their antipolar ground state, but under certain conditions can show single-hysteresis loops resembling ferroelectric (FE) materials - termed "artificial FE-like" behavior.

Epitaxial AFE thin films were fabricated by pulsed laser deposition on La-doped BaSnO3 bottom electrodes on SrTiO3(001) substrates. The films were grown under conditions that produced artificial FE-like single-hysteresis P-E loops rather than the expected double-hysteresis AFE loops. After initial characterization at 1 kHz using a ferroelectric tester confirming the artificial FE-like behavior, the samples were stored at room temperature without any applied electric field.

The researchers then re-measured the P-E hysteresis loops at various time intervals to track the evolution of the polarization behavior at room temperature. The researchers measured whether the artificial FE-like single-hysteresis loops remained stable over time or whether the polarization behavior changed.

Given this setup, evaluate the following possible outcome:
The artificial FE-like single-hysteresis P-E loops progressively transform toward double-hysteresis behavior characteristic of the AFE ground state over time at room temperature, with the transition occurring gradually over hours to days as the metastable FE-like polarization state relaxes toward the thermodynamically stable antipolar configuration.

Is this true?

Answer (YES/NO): YES